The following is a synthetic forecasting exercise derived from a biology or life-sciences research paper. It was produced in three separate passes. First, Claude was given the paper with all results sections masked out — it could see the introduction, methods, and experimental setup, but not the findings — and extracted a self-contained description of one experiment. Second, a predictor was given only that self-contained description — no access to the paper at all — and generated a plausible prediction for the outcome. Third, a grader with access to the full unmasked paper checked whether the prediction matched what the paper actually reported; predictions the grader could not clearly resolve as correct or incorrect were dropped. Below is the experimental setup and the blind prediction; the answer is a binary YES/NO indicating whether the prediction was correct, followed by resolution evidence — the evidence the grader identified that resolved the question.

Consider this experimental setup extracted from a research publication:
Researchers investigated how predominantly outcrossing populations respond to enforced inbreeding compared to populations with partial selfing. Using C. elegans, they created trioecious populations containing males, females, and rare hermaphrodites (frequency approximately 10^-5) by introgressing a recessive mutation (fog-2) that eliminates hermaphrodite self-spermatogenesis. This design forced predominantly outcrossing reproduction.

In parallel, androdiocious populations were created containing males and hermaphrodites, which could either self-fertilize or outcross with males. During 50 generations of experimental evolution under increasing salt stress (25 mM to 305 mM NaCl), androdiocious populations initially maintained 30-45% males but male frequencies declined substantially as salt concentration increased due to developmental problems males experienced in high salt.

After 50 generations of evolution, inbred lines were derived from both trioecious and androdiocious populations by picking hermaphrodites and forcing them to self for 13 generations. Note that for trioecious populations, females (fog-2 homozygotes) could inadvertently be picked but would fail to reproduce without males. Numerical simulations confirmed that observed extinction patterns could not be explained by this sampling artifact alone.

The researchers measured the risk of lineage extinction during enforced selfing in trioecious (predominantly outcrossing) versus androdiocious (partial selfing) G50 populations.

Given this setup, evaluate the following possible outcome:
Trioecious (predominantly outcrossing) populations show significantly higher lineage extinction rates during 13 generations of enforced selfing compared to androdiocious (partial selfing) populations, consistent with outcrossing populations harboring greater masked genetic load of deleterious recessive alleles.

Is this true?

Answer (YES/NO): YES